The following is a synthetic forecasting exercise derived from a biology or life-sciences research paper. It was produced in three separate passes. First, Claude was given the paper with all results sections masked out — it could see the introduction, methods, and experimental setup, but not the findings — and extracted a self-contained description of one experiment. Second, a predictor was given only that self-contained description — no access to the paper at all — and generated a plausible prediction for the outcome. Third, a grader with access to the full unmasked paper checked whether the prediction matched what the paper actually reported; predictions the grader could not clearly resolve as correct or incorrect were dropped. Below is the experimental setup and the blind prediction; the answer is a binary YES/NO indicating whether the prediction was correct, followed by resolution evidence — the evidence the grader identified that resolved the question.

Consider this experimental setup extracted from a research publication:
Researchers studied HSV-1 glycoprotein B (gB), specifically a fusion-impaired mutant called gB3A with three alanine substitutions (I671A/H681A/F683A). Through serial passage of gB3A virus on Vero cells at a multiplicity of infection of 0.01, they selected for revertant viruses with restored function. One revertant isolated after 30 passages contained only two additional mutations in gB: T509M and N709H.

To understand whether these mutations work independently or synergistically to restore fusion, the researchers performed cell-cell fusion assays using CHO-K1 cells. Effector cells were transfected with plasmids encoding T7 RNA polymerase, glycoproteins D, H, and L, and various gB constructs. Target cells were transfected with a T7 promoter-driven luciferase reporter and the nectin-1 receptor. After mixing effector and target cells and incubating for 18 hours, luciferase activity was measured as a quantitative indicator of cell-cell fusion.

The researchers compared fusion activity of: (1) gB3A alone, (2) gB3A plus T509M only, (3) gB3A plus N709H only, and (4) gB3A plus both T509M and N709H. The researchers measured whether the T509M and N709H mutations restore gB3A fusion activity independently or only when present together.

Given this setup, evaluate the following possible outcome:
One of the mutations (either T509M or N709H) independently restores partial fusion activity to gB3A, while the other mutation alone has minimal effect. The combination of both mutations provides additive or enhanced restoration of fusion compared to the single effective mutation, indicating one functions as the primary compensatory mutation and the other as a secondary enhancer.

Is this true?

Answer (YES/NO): NO